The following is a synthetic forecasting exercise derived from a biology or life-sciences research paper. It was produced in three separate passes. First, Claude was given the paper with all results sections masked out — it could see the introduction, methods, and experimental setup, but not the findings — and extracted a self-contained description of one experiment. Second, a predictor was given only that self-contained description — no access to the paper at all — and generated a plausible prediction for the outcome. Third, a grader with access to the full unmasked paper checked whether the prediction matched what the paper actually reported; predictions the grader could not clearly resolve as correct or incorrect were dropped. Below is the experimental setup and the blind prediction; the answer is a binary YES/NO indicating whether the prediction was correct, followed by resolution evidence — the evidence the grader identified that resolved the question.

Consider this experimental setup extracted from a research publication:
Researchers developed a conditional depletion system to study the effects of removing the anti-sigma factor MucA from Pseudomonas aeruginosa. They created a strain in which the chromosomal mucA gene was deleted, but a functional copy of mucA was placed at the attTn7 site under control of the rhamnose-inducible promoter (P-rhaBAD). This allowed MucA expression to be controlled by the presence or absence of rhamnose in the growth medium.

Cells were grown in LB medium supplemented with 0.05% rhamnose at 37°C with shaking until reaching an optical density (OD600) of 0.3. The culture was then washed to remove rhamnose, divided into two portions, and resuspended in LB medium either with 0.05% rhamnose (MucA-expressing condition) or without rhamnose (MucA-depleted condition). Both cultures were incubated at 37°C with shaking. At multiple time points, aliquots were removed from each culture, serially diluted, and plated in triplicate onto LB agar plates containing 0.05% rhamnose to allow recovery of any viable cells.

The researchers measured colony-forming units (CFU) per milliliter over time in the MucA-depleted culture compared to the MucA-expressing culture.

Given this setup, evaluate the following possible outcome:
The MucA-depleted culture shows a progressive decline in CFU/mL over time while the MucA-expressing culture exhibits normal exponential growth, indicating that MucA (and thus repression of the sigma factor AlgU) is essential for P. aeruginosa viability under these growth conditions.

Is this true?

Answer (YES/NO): YES